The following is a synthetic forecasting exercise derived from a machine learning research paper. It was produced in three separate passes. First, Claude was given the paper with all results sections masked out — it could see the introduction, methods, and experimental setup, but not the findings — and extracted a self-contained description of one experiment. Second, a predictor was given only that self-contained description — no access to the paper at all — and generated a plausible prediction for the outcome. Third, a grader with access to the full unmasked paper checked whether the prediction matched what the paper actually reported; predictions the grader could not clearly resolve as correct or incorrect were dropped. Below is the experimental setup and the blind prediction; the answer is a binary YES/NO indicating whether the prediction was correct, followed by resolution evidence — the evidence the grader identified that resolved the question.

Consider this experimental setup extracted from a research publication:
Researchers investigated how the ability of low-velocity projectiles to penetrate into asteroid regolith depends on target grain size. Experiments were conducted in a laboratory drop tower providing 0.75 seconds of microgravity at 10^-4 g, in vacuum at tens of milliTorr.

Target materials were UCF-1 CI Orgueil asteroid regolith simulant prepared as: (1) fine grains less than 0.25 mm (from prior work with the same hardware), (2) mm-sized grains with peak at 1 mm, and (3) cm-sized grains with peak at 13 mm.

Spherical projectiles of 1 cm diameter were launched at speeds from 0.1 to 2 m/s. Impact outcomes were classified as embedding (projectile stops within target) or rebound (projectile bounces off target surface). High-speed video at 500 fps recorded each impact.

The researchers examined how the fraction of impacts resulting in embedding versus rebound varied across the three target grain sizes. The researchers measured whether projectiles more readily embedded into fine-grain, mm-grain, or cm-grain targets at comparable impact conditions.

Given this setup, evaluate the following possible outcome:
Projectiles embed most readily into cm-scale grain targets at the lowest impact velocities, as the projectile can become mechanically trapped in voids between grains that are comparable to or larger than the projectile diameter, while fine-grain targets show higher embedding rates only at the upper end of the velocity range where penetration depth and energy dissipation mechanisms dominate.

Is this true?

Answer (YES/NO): NO